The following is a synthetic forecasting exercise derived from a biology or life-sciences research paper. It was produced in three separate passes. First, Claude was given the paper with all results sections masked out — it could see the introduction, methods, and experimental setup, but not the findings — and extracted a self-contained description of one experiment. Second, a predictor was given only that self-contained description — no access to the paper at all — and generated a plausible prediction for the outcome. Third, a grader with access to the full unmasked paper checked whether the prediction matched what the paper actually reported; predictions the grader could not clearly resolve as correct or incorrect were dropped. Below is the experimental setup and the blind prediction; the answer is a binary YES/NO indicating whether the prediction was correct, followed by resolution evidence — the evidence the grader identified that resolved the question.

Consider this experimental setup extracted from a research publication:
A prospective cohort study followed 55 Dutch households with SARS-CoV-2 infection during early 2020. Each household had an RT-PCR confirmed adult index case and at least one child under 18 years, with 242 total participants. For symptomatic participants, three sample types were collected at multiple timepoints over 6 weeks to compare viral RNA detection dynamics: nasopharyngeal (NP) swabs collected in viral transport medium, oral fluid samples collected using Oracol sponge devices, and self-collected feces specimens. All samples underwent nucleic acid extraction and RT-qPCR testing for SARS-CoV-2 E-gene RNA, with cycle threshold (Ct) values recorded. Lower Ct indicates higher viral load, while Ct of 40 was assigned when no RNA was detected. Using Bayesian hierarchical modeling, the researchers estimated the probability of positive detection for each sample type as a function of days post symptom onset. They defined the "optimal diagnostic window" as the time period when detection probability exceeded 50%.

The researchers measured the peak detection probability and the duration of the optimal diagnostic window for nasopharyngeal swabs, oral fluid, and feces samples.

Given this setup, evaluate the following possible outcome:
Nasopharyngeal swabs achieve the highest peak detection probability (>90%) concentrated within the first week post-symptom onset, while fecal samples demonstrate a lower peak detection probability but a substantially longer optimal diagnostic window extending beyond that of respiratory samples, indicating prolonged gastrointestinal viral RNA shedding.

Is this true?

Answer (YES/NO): YES